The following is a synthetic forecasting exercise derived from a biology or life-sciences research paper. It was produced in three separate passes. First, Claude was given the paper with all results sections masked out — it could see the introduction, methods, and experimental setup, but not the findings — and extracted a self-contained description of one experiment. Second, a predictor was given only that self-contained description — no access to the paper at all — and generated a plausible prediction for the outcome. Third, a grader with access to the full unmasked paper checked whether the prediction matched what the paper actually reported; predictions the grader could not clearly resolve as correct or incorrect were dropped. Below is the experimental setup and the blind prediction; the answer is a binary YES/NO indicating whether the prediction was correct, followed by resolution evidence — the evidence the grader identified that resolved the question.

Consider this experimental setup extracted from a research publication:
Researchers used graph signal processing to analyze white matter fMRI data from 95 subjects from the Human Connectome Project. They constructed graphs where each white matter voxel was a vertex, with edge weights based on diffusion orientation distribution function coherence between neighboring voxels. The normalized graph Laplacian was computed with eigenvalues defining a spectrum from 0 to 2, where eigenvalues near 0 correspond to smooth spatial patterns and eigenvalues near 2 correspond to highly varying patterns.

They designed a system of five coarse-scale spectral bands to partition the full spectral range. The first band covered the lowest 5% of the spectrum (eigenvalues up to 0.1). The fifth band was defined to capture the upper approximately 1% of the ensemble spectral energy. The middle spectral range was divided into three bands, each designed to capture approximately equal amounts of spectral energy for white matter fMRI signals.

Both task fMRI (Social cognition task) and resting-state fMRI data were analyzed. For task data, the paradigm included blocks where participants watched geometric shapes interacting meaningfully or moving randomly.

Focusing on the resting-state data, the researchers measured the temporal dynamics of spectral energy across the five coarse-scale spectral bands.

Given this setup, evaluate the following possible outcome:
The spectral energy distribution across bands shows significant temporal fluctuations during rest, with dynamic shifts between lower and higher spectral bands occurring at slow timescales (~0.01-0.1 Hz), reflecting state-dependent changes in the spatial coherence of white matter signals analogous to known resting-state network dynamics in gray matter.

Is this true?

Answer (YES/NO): NO